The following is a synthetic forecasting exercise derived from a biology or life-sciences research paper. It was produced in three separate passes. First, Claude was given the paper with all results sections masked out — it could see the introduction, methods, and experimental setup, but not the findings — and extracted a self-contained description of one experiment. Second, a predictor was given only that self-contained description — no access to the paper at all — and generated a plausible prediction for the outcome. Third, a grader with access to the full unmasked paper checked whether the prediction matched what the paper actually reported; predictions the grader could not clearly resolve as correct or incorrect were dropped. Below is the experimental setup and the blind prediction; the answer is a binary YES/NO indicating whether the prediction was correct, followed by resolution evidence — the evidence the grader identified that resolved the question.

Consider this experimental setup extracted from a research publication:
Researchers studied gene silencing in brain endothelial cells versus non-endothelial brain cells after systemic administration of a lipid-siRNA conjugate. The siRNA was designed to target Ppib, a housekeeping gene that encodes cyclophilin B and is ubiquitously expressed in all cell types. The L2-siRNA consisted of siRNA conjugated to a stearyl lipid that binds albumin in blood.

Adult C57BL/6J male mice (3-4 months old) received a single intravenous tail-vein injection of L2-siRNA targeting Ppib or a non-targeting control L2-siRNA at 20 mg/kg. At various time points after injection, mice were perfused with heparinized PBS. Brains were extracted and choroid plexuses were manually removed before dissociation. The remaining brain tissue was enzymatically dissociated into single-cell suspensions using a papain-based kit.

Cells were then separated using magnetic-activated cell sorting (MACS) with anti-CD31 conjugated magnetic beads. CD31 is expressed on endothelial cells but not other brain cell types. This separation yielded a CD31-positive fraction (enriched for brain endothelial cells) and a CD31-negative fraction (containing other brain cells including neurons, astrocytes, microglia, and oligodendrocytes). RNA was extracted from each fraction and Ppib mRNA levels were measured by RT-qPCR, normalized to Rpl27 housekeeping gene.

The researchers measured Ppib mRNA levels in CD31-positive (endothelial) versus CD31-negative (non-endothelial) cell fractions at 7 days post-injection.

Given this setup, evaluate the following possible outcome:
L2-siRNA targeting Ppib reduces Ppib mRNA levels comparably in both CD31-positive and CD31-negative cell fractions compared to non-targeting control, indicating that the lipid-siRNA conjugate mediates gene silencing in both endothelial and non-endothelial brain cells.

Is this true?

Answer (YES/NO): NO